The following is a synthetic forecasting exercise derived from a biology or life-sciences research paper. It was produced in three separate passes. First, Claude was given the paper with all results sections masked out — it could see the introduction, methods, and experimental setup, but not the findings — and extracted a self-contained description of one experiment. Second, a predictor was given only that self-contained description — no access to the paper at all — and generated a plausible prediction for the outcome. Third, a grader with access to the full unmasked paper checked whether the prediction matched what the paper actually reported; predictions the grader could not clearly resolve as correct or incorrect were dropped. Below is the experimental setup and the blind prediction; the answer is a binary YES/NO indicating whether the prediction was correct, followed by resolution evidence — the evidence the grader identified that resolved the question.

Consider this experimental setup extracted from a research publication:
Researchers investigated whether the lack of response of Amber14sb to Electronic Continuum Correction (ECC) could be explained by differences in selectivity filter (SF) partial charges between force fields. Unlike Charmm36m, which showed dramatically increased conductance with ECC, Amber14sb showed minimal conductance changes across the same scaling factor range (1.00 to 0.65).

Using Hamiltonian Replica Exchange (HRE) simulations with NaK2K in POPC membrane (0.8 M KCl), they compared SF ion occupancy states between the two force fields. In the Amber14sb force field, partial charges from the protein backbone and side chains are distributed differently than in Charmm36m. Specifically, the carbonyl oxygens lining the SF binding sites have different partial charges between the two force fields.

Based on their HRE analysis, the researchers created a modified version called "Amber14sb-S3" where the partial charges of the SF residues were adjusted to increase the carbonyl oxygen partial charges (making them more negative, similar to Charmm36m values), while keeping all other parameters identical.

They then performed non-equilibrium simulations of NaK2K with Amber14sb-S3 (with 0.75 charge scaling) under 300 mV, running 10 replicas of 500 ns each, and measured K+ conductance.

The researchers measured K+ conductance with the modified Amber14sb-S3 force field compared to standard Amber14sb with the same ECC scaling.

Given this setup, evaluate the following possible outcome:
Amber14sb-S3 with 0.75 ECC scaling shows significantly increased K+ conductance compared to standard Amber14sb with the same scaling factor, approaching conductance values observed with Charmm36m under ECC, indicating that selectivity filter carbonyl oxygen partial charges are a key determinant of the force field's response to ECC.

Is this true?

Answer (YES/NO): YES